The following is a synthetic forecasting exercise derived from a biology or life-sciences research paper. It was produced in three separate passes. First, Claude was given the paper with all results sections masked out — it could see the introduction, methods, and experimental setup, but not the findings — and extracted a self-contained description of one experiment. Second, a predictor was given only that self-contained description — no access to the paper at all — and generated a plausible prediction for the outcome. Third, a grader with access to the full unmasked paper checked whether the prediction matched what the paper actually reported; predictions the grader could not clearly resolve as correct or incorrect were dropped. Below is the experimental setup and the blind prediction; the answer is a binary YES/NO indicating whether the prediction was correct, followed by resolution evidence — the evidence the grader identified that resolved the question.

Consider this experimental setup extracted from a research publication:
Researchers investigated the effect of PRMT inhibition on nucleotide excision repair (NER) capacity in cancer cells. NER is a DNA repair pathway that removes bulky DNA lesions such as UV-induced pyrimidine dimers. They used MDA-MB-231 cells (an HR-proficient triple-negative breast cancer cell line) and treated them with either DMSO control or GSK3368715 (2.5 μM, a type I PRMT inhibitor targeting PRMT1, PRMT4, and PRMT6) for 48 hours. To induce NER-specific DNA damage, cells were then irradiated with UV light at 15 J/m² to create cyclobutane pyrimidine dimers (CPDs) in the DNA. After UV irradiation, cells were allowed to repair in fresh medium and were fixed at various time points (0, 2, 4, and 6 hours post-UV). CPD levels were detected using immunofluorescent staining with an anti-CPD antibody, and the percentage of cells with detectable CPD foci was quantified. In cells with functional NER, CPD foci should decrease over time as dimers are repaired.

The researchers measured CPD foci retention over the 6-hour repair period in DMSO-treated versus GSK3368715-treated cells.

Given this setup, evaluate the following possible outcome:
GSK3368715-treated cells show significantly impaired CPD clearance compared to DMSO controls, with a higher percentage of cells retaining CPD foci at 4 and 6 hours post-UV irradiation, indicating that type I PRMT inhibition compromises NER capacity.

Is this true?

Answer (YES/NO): YES